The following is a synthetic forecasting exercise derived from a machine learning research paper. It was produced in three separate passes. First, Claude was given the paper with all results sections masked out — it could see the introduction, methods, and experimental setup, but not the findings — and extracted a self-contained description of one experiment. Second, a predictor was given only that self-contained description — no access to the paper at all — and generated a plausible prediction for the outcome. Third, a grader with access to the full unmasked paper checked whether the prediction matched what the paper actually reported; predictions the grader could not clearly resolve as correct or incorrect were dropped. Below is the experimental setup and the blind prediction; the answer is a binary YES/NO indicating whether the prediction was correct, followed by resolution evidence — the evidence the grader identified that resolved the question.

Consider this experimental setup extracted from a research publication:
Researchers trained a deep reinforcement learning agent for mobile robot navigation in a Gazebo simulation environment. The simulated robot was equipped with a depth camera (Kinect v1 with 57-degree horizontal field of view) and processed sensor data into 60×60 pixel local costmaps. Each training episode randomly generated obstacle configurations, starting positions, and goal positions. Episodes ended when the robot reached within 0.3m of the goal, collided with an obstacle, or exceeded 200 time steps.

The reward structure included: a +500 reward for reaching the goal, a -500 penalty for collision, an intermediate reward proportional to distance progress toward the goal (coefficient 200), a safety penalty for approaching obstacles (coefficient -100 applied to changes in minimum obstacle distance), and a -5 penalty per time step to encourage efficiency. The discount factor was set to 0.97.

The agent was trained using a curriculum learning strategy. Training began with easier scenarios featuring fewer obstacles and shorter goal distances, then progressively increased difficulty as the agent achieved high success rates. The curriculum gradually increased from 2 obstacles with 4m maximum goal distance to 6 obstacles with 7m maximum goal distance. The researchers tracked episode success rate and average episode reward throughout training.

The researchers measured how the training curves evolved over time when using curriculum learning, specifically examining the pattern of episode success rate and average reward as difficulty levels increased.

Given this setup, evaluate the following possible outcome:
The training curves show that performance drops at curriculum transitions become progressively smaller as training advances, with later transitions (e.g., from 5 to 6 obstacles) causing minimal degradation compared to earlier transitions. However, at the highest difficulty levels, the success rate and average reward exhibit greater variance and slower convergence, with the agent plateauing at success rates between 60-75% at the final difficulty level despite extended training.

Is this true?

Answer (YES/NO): NO